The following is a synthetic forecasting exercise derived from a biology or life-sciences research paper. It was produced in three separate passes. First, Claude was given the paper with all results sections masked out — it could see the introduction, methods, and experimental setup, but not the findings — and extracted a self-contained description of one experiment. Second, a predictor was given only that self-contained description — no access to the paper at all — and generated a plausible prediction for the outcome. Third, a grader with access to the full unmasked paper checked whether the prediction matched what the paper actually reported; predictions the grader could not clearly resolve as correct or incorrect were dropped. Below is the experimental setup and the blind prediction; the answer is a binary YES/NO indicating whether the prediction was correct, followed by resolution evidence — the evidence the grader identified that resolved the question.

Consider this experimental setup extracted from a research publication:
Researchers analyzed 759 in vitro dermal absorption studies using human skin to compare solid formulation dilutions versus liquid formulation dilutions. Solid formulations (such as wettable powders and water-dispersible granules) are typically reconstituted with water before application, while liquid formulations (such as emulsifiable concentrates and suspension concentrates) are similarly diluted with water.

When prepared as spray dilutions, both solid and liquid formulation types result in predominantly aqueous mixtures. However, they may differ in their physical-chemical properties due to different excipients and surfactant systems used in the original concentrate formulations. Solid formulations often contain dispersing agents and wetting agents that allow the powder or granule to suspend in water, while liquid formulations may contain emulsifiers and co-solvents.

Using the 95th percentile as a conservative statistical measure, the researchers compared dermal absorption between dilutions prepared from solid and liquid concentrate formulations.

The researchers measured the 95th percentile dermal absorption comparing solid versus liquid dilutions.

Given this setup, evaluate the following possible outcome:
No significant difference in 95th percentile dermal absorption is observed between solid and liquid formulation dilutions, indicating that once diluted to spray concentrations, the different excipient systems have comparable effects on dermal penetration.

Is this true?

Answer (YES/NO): NO